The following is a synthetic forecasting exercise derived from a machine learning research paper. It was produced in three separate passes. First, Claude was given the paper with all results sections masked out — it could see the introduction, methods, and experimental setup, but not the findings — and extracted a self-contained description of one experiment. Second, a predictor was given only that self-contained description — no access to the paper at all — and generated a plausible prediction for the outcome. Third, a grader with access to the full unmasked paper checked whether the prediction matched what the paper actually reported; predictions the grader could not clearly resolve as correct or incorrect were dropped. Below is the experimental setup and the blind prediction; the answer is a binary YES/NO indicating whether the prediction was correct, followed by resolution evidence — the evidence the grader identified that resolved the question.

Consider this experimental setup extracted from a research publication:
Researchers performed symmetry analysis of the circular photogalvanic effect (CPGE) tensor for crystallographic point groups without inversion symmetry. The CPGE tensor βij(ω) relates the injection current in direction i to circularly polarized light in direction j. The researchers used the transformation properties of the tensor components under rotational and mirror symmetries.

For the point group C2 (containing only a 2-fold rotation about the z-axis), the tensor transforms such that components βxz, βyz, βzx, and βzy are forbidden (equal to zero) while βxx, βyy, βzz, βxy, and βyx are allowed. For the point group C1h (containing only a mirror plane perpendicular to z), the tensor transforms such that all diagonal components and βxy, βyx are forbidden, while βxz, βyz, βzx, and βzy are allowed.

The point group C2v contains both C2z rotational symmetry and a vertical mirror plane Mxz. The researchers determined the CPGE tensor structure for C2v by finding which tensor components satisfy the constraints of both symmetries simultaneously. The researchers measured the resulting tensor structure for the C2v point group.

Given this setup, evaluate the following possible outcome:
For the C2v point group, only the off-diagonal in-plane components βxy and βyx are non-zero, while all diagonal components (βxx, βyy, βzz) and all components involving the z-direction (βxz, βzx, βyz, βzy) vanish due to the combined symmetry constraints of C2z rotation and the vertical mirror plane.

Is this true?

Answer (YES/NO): YES